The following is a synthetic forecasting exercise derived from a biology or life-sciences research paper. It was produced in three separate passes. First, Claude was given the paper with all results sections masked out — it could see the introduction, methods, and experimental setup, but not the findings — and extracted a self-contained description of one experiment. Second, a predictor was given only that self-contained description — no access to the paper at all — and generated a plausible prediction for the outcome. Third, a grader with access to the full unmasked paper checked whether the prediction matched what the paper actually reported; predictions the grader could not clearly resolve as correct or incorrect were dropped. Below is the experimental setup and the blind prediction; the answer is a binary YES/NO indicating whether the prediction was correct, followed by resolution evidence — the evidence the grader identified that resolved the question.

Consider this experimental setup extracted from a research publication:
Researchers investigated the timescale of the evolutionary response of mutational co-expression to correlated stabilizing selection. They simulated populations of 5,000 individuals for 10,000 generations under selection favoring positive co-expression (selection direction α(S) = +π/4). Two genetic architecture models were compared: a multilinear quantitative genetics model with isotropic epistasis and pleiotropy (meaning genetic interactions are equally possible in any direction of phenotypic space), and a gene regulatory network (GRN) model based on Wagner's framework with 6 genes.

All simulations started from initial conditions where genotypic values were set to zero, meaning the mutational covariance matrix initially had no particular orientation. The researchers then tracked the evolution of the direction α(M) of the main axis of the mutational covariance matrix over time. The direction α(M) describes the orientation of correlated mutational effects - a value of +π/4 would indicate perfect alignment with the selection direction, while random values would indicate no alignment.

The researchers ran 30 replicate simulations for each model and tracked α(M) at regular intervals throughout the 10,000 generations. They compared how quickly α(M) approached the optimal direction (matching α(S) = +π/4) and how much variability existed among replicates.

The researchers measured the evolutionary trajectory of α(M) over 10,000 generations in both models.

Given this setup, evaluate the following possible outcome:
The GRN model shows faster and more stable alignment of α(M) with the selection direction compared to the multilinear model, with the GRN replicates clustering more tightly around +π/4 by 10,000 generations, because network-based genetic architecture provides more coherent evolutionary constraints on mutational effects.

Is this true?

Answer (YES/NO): NO